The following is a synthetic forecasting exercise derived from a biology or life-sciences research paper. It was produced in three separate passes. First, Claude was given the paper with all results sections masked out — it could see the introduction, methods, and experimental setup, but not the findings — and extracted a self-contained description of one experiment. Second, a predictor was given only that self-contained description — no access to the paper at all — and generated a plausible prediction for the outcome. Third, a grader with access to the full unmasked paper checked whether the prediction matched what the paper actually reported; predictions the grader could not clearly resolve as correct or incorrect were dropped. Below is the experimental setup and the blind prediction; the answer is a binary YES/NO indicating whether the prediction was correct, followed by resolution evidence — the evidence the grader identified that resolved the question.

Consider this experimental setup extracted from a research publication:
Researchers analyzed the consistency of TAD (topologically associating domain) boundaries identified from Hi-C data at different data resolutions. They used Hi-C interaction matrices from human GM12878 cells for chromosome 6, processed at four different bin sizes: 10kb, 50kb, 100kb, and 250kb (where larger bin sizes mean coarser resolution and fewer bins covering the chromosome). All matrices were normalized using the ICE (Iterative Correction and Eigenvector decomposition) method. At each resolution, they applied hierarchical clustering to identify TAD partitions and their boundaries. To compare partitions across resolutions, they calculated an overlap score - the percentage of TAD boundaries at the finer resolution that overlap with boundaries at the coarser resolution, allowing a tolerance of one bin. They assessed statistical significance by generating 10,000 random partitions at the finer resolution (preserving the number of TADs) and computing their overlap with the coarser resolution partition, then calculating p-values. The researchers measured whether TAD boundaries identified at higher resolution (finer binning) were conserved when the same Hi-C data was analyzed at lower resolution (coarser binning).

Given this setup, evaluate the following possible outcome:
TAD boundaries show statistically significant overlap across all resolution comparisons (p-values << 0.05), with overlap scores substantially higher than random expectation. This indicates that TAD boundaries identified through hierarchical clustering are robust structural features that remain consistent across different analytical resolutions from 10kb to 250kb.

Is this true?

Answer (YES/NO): NO